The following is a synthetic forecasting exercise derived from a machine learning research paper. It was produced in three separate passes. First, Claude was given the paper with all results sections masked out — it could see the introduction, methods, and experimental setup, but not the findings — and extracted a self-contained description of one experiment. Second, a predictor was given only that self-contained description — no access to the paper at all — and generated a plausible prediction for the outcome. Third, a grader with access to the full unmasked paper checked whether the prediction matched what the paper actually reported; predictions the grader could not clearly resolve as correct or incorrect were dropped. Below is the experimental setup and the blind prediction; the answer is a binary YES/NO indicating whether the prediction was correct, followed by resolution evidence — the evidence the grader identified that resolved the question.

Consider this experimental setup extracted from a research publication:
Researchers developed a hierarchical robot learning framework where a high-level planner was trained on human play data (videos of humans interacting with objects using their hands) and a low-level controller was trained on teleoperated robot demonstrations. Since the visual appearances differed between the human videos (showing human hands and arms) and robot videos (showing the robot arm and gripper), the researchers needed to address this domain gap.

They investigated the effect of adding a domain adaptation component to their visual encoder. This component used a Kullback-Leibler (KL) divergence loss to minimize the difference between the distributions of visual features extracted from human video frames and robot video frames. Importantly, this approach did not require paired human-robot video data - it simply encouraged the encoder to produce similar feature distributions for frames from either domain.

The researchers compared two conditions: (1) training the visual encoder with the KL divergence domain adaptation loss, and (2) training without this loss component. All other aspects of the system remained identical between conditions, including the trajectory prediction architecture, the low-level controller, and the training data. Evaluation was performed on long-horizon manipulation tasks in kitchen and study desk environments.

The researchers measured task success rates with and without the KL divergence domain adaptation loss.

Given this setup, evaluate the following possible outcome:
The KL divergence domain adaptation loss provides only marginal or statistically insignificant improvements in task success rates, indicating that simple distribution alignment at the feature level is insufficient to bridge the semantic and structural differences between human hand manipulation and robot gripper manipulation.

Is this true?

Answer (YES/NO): NO